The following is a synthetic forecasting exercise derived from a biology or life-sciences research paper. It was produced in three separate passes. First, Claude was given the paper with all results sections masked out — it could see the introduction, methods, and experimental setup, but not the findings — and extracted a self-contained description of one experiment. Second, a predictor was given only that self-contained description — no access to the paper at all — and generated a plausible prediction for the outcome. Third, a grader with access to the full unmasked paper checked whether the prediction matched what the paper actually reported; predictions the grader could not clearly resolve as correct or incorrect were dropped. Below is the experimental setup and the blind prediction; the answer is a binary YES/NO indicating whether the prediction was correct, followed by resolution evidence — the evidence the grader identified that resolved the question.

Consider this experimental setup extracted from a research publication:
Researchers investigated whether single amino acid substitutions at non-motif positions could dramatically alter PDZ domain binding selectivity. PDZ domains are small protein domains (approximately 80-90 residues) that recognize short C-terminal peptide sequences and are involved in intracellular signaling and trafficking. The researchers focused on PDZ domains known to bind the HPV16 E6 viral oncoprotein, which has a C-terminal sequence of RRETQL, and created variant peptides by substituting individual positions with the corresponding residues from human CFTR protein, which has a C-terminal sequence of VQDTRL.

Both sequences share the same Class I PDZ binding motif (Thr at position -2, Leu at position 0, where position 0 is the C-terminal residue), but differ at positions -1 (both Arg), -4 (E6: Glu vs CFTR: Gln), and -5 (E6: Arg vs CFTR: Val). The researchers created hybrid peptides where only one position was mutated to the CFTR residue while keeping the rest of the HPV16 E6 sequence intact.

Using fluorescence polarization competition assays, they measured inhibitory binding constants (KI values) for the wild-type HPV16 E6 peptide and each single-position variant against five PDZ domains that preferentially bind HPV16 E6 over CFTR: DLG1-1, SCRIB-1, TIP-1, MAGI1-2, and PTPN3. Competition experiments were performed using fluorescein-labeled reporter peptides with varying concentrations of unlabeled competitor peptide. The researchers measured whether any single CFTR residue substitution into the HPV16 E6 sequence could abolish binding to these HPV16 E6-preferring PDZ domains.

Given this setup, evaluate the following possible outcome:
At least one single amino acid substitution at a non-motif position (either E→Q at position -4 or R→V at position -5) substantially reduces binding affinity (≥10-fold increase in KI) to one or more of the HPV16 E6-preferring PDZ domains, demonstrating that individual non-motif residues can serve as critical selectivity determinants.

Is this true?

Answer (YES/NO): NO